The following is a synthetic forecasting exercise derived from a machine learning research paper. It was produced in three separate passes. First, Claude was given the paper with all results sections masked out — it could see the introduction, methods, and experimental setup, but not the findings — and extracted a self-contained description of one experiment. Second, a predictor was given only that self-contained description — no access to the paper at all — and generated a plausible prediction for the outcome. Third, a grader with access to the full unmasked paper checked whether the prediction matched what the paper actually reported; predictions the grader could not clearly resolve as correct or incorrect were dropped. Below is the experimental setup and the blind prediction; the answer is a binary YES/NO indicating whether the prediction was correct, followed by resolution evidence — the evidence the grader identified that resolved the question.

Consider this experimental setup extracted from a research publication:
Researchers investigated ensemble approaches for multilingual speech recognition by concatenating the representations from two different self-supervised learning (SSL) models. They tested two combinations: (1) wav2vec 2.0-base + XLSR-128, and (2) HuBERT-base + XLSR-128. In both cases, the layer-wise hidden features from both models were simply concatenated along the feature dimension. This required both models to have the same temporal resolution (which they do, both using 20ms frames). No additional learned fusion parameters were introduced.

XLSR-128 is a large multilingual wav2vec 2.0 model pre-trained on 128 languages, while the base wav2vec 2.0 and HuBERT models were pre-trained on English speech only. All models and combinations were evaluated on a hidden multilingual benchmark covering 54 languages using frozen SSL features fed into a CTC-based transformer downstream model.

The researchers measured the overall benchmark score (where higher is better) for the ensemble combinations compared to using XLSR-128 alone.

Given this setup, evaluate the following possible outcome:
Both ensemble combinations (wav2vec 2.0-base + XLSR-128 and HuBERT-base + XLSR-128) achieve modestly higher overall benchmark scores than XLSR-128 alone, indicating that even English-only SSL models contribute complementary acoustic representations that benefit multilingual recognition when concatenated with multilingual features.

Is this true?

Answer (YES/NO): NO